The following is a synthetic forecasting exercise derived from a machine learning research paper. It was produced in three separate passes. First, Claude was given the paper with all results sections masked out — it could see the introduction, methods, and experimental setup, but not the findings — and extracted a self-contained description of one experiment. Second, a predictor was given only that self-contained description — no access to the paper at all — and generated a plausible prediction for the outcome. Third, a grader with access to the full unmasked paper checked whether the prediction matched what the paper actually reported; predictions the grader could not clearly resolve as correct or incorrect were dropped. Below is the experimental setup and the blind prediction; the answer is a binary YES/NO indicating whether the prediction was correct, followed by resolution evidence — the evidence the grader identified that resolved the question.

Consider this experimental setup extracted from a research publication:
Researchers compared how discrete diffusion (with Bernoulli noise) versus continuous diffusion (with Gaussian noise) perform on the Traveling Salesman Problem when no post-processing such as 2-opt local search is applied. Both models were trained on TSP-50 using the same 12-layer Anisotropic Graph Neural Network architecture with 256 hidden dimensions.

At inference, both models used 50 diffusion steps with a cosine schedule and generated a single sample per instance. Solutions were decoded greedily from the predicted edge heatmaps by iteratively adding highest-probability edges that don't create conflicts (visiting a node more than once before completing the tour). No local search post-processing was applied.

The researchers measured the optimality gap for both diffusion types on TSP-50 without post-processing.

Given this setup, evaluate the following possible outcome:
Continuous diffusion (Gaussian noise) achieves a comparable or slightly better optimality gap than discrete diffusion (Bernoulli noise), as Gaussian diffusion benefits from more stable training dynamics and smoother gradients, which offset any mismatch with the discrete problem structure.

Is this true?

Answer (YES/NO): NO